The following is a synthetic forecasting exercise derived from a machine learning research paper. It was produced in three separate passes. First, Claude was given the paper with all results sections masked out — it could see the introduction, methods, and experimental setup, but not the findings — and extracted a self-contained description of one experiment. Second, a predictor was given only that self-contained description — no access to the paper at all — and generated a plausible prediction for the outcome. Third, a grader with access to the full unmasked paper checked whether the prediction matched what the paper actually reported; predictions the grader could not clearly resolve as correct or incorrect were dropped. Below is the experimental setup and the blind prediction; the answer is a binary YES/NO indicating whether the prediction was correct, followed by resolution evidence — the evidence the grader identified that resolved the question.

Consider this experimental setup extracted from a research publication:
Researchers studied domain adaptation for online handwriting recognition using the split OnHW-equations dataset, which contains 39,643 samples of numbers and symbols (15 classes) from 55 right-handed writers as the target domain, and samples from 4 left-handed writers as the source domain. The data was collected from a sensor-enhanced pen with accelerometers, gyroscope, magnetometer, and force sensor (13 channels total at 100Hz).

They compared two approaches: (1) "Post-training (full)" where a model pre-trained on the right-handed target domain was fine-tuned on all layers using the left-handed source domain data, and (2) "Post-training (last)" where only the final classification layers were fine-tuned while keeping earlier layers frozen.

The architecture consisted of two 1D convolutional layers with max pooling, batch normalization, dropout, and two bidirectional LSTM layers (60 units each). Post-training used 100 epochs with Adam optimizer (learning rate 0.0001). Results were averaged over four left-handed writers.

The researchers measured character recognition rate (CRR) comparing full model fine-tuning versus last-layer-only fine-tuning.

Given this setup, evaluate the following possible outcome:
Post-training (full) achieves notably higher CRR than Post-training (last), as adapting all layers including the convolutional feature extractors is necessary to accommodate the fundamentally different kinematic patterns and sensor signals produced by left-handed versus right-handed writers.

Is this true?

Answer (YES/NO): YES